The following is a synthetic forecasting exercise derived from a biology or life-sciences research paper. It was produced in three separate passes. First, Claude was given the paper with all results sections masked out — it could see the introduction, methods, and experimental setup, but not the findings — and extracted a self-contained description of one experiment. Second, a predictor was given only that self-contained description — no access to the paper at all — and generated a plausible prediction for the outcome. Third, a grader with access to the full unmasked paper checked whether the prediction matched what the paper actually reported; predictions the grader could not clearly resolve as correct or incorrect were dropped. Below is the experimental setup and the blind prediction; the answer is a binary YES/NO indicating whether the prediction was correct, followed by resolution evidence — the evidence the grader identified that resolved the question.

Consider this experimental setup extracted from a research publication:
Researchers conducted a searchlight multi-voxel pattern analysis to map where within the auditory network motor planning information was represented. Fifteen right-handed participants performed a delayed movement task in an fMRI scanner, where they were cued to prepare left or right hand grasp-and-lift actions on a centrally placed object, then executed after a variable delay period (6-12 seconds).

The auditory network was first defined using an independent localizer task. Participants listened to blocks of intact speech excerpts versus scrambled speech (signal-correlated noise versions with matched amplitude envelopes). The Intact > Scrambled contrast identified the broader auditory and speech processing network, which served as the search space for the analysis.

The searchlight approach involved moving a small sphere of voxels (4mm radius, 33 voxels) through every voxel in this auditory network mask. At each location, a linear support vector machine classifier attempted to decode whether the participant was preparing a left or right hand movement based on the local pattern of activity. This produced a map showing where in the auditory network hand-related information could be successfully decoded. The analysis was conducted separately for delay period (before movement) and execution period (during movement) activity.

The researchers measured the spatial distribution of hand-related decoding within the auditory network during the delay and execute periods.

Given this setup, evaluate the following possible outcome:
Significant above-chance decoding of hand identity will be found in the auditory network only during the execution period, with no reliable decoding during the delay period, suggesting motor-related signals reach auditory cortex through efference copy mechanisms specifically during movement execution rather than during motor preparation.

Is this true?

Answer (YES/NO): NO